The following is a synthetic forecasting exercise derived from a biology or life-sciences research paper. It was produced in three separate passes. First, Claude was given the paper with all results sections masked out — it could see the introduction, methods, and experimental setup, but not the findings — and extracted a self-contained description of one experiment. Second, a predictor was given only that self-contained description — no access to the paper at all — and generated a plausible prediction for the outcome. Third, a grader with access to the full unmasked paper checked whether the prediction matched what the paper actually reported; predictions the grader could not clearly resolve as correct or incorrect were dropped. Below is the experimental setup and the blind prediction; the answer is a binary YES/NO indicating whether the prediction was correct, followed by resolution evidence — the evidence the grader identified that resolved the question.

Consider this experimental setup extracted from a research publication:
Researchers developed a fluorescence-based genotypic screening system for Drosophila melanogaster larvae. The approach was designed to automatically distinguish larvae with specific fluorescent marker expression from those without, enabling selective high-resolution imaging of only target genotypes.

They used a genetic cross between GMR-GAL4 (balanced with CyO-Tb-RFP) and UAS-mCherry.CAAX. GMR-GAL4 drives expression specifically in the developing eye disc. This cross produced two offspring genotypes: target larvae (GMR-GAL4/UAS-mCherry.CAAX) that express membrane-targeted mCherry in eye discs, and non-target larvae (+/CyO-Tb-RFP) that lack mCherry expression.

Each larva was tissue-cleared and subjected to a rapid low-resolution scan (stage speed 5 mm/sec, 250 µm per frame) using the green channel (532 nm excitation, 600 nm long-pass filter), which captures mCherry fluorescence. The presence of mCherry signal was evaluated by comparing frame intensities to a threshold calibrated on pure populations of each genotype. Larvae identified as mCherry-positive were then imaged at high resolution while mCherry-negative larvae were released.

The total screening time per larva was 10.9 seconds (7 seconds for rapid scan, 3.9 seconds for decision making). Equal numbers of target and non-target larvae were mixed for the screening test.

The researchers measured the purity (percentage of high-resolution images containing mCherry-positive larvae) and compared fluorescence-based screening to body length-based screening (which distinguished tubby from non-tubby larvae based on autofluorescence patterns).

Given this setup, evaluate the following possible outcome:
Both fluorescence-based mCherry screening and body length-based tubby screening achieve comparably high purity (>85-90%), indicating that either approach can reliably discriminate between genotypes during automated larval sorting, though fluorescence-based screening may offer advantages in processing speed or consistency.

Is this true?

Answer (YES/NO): YES